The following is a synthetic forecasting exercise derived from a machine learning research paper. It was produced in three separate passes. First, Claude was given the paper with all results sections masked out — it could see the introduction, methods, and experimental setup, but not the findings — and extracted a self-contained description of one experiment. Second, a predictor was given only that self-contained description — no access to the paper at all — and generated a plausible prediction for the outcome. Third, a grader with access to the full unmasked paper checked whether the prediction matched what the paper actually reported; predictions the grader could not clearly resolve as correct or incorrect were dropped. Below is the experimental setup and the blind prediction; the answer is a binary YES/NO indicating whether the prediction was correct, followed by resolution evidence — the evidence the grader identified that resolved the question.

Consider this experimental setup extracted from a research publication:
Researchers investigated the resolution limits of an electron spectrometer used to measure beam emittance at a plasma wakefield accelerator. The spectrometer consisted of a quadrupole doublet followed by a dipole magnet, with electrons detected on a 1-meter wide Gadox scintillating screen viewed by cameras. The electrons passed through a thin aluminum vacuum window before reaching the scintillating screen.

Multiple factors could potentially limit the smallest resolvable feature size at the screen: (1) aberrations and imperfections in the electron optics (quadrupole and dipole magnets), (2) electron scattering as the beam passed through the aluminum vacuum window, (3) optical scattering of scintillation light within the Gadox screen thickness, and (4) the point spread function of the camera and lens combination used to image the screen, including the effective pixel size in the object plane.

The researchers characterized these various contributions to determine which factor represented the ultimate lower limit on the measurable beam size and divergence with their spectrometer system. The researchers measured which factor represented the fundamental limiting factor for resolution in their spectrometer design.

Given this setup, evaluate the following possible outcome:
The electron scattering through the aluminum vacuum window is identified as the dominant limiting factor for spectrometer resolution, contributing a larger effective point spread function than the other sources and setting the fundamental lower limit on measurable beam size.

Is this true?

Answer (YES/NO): NO